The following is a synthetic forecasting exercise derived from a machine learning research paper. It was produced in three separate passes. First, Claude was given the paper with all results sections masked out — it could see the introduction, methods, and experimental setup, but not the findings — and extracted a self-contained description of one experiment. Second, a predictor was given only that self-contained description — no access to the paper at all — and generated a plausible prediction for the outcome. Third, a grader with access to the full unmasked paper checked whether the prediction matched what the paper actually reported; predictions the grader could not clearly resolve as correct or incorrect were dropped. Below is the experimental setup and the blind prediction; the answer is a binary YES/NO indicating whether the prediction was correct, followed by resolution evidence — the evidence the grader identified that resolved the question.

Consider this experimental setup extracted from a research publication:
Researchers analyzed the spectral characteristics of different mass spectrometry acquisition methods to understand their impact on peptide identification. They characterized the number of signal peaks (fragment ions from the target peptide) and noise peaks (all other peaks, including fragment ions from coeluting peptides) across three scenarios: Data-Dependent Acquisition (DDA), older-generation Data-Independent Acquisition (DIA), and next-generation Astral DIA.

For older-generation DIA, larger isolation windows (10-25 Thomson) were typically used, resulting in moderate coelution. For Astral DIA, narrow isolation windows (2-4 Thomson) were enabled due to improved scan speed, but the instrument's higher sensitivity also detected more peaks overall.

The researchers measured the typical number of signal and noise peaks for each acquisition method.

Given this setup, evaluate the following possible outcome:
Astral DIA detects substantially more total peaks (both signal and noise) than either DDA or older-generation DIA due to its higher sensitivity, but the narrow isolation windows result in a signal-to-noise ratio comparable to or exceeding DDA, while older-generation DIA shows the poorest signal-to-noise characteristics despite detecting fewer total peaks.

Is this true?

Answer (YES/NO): NO